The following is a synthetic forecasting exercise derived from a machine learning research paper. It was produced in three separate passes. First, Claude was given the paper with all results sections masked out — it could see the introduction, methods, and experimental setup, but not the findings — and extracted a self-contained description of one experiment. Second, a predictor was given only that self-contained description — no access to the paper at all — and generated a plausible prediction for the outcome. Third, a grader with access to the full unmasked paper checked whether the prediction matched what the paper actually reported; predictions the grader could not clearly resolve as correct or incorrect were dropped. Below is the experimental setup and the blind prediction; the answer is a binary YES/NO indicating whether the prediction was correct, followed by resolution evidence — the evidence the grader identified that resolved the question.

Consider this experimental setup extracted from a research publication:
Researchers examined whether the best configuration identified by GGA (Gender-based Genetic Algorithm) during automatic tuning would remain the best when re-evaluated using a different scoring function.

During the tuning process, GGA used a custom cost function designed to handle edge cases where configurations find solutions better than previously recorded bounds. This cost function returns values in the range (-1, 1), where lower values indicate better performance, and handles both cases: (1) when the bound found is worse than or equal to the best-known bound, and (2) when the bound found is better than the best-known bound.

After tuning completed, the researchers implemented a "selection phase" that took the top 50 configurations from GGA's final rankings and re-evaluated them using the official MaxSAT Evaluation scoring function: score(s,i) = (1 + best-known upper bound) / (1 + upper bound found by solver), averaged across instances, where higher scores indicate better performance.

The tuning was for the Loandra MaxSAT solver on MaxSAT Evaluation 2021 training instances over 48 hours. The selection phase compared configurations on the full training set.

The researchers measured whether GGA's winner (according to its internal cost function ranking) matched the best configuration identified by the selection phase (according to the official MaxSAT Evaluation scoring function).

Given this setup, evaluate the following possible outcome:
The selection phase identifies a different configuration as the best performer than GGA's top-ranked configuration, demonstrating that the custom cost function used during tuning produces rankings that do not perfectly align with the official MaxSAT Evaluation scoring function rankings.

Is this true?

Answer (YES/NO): NO